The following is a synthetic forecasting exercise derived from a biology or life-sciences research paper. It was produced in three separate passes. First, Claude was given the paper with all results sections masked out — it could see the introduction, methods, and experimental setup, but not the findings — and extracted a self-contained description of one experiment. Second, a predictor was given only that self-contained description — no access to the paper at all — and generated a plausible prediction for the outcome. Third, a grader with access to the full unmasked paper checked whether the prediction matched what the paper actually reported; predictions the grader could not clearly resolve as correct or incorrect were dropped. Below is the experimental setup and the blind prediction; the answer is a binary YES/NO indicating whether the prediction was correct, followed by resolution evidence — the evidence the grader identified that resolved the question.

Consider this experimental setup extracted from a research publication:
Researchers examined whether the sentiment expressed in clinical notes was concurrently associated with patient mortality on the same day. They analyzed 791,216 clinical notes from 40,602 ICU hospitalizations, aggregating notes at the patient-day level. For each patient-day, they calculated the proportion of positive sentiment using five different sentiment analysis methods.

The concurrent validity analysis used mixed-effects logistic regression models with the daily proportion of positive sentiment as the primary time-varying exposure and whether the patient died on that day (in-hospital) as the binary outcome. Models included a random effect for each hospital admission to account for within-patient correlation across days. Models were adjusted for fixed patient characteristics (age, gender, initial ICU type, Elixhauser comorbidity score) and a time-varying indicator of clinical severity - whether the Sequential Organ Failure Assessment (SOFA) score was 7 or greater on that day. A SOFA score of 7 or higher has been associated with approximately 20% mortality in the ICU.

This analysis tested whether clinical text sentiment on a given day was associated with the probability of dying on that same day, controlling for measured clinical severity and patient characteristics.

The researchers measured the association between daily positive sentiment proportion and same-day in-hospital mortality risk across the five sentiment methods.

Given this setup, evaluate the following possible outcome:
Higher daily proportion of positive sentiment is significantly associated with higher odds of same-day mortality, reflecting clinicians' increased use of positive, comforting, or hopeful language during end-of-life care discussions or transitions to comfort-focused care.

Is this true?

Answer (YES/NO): NO